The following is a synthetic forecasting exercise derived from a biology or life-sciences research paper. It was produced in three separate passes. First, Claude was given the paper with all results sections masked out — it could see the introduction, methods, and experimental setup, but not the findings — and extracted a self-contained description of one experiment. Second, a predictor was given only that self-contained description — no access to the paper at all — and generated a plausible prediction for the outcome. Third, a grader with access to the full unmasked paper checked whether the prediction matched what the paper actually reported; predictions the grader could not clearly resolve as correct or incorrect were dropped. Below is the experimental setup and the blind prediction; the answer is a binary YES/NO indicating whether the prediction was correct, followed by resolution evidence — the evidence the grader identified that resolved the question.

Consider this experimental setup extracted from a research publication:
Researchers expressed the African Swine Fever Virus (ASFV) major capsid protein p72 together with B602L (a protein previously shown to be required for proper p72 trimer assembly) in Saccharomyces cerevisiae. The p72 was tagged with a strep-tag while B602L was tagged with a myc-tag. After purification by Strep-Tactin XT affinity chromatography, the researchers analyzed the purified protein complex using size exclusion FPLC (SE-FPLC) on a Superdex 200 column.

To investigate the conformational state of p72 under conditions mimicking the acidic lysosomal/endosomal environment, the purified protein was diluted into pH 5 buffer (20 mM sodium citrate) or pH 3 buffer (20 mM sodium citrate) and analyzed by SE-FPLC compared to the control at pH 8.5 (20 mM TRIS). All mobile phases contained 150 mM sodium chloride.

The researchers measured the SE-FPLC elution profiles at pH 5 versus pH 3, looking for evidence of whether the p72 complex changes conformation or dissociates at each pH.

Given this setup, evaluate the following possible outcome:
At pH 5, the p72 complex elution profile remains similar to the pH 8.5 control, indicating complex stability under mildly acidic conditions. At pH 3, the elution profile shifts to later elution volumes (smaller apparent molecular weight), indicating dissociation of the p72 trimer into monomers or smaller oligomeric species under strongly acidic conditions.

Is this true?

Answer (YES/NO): NO